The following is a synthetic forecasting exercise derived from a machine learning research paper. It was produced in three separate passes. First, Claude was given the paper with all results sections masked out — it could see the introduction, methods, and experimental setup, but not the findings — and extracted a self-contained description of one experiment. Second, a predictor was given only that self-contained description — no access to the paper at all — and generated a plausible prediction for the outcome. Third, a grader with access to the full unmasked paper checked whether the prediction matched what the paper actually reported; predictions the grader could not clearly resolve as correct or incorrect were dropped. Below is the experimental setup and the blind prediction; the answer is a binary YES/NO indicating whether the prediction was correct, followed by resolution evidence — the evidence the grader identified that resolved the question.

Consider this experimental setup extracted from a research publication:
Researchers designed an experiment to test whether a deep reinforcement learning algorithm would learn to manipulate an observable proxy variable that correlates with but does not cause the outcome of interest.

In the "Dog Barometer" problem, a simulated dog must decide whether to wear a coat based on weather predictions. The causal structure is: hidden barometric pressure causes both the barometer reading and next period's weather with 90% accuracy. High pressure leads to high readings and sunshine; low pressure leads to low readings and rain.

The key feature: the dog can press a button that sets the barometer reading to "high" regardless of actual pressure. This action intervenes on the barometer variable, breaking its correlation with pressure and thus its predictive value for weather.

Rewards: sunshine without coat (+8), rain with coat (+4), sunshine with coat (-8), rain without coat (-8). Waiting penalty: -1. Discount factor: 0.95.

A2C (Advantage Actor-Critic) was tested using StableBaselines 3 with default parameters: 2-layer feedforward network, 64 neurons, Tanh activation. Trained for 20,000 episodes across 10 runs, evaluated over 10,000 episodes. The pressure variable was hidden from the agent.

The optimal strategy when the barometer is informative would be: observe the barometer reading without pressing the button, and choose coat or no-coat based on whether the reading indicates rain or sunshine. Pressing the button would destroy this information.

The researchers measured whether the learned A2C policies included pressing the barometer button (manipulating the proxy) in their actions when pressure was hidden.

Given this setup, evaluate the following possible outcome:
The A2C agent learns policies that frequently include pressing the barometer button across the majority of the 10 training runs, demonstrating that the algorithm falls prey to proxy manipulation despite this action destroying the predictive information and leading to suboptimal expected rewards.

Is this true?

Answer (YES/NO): NO